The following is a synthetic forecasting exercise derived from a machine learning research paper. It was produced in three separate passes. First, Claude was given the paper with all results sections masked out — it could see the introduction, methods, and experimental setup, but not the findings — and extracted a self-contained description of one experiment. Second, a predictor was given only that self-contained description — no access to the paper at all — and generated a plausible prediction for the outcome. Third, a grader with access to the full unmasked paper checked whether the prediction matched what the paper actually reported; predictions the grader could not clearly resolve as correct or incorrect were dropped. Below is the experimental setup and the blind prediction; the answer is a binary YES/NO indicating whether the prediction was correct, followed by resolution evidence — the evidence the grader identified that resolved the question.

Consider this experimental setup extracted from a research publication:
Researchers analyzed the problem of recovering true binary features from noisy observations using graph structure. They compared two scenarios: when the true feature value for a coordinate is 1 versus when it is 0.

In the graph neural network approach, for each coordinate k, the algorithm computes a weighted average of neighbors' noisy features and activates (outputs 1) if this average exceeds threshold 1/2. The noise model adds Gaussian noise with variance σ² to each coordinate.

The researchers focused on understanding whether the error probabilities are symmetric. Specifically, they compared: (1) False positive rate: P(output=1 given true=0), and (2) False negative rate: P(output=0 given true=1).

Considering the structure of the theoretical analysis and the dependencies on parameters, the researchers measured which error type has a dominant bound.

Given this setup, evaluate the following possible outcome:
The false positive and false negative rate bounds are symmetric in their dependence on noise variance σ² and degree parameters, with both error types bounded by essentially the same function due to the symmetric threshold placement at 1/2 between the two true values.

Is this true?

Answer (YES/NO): NO